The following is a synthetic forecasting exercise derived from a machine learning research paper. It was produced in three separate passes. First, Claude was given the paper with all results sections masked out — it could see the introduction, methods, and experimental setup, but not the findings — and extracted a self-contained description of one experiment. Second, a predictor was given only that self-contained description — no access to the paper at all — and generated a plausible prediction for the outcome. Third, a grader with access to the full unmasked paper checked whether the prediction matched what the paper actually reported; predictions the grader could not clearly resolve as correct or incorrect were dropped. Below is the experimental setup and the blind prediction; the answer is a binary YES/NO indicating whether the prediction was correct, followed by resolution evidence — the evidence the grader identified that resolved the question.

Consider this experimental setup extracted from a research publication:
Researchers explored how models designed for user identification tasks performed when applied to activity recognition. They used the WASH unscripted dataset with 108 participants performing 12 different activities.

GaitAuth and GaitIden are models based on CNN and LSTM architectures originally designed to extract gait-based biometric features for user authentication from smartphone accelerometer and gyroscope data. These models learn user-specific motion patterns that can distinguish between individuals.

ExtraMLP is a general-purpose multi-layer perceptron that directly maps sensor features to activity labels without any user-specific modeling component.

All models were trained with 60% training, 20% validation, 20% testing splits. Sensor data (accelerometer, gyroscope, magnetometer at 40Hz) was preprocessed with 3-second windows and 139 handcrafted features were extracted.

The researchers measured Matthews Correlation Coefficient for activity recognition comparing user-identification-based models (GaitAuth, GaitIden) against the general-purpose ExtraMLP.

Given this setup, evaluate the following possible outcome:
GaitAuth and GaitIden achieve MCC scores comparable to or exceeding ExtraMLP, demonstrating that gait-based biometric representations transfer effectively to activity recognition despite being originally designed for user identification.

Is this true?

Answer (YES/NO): YES